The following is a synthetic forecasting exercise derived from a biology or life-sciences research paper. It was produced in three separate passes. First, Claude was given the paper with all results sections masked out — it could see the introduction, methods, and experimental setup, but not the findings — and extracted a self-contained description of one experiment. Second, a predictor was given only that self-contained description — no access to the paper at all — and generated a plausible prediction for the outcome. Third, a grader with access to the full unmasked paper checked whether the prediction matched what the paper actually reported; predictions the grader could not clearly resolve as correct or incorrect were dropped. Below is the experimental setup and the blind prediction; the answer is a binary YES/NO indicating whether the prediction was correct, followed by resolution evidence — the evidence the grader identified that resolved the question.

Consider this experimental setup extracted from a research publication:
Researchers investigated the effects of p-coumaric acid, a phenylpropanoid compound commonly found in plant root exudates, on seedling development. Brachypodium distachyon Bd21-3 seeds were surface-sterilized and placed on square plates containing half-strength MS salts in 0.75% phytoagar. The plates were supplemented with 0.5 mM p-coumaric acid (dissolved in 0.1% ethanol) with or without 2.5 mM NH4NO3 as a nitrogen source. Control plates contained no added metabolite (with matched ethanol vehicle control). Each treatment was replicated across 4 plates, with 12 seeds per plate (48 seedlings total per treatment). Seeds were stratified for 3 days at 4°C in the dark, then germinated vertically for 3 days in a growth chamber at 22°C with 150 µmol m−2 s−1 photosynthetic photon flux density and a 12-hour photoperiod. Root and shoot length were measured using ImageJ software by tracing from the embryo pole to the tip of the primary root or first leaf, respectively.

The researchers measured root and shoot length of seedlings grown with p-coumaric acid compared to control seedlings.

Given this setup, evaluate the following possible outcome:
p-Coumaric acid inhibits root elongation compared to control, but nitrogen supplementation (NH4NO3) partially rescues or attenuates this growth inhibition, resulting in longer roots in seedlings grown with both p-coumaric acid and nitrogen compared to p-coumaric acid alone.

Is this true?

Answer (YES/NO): NO